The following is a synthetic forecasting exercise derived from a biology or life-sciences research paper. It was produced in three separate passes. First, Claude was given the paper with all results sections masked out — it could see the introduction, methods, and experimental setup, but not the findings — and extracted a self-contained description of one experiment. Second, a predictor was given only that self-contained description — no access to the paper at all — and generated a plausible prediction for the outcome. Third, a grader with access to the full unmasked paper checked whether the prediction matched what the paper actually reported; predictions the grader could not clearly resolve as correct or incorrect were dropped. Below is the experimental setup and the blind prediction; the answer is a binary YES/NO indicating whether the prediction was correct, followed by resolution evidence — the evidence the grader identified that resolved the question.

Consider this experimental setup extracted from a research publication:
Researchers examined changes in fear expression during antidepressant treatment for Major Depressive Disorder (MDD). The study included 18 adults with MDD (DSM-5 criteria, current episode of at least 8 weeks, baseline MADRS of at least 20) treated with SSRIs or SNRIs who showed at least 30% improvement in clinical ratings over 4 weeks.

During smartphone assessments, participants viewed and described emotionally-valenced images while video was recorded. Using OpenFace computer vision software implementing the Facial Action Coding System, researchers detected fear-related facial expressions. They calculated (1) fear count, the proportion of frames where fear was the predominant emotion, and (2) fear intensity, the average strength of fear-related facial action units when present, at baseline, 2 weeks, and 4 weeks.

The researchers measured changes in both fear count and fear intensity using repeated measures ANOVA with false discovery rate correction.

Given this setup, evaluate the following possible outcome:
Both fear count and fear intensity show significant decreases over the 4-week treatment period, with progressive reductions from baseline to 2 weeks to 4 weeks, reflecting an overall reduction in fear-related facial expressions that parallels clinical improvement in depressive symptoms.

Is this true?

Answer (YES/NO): NO